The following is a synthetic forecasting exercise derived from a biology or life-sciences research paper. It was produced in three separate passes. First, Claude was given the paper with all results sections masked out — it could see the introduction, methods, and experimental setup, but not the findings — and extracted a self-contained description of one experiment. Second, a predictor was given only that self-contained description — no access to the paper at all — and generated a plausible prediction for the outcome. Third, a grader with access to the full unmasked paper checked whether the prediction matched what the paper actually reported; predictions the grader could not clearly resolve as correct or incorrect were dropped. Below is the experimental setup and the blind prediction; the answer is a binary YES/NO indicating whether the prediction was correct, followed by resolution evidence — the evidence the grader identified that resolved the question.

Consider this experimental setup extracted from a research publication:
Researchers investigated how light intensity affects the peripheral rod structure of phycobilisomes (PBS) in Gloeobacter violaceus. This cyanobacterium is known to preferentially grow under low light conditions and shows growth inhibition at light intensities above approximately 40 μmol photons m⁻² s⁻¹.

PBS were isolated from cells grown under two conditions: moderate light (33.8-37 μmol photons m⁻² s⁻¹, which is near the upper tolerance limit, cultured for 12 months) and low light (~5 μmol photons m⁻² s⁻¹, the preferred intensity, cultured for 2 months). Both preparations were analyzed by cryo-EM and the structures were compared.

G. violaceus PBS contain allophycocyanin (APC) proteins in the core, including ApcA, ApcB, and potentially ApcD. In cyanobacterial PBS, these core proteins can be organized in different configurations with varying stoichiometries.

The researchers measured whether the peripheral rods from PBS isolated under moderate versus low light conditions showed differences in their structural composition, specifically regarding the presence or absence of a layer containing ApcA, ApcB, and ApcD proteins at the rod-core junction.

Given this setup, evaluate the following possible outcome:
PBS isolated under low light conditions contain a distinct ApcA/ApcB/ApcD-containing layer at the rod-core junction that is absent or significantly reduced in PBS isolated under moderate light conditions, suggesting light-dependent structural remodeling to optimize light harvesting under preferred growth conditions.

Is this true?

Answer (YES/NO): YES